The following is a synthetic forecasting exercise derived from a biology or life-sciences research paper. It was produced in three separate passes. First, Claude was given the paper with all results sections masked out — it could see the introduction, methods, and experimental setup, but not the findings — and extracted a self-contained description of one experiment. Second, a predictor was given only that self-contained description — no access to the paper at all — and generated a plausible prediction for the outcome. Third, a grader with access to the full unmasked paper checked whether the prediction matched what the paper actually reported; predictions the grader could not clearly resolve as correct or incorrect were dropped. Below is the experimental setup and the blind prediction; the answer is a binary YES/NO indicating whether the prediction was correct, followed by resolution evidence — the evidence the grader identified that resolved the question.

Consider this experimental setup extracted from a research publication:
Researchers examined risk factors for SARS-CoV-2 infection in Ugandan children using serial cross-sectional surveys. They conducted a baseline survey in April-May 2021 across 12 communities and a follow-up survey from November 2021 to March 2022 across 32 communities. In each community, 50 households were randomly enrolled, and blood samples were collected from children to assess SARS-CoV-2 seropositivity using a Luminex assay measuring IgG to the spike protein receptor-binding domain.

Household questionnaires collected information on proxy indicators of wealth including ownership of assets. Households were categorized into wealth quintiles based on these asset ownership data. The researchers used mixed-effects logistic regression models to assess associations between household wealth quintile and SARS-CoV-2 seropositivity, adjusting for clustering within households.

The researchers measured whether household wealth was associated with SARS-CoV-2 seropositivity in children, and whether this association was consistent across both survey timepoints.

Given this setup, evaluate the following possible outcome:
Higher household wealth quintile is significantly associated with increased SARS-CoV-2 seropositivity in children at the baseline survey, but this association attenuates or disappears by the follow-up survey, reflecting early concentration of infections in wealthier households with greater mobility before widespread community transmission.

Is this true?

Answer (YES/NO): NO